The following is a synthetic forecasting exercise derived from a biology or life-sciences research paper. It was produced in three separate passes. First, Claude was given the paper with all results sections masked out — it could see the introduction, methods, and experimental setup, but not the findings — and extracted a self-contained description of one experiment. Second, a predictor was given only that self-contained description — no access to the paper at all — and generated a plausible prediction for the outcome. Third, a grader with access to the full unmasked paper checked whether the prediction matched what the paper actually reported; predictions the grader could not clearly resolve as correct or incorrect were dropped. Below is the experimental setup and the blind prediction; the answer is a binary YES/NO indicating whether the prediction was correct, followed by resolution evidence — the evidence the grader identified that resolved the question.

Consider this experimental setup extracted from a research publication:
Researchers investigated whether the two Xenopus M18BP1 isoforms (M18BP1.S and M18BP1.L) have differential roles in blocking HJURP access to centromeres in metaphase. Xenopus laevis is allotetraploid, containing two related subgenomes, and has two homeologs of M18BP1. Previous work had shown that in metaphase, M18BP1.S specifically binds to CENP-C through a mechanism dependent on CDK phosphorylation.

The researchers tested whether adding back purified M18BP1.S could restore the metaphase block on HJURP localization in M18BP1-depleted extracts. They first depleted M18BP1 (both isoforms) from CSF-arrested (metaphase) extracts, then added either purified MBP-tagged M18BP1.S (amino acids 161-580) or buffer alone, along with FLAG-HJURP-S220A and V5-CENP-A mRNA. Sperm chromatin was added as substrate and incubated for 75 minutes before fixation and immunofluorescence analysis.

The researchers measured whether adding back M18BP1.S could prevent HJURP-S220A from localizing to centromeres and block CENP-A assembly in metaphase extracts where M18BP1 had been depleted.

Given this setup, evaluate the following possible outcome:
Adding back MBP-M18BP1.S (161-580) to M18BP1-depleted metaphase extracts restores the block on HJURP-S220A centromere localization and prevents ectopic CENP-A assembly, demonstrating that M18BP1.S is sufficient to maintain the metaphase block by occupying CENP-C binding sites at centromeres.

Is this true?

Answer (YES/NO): YES